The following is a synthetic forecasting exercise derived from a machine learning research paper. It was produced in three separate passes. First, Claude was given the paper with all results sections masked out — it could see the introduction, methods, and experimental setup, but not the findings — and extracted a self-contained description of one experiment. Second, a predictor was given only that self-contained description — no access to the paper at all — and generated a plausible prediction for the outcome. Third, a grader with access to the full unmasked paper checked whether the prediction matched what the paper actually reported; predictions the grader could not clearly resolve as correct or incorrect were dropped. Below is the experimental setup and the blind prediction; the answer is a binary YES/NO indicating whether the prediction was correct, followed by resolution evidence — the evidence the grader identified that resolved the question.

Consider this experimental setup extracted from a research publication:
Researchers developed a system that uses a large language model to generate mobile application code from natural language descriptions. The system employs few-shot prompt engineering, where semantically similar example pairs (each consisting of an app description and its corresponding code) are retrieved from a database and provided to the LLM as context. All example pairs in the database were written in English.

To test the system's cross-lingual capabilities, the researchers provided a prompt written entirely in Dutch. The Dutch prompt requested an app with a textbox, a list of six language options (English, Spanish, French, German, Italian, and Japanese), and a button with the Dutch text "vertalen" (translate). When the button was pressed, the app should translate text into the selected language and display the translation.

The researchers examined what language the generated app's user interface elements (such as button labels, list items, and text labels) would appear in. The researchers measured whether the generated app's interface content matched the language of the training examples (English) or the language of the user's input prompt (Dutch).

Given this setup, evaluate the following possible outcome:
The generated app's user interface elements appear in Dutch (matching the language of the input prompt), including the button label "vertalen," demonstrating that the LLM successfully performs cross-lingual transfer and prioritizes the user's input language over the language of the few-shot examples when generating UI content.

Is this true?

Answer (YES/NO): YES